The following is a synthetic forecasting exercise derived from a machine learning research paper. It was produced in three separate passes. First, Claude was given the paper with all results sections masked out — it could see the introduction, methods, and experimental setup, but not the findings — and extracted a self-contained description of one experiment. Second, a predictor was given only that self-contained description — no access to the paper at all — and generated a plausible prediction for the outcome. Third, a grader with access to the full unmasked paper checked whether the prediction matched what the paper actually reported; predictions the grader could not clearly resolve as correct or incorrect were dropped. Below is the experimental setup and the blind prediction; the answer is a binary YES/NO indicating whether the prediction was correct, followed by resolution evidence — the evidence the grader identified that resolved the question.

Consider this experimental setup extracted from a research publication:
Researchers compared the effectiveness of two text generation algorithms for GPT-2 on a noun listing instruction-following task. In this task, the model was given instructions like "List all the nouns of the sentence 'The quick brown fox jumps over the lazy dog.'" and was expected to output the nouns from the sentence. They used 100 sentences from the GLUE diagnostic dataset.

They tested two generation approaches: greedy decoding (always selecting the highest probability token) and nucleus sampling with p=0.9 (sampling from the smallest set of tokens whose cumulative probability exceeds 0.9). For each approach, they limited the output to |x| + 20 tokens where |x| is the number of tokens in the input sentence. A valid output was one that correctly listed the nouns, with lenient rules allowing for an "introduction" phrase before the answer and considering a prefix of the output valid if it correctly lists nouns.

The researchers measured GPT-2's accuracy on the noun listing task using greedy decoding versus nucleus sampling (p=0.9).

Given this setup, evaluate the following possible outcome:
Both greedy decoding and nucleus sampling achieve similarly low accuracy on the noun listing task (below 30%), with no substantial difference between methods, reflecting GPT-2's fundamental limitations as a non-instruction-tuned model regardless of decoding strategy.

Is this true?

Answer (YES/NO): NO